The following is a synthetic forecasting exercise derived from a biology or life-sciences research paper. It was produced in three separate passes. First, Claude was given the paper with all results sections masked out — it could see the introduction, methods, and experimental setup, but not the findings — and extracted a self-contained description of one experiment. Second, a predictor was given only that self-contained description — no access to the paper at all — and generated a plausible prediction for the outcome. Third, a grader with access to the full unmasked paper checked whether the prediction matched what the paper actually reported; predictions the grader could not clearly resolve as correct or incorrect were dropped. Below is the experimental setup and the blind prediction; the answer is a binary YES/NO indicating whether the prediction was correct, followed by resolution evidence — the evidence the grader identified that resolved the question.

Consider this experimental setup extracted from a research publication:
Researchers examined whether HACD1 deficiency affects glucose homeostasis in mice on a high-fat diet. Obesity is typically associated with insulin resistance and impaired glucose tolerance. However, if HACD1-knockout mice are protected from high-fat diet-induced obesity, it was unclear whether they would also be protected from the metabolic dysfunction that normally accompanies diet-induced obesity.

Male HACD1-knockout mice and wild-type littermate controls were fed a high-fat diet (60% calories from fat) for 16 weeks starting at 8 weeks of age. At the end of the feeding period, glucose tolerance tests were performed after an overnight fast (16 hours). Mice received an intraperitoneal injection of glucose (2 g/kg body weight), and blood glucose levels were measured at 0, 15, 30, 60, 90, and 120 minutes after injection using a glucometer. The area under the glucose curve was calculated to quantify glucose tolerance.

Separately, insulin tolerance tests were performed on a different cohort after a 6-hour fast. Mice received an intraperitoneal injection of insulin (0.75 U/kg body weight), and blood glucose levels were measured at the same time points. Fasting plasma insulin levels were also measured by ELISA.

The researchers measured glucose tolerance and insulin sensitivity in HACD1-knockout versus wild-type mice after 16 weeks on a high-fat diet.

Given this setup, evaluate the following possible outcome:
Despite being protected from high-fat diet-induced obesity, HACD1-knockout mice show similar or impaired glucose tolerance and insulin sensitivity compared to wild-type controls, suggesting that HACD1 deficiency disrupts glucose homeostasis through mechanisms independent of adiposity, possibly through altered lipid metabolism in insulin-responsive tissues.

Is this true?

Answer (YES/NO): NO